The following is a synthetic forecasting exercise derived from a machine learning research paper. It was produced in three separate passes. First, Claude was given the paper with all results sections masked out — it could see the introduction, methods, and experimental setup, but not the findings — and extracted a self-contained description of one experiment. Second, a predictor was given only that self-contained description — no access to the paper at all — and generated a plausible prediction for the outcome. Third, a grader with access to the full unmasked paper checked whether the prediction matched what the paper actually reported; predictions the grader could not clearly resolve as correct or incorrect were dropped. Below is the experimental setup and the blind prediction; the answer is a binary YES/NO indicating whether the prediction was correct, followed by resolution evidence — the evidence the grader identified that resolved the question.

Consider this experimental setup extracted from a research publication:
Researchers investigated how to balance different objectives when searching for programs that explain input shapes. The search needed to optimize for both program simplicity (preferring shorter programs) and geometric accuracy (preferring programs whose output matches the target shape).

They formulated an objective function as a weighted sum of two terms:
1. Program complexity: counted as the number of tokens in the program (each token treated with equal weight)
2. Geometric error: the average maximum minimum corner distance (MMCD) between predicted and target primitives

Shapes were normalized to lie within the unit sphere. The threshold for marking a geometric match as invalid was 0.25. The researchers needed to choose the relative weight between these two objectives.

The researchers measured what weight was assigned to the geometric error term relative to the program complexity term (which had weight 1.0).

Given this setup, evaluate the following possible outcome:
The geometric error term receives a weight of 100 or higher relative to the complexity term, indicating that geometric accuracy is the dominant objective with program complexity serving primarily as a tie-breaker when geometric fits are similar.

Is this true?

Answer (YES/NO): NO